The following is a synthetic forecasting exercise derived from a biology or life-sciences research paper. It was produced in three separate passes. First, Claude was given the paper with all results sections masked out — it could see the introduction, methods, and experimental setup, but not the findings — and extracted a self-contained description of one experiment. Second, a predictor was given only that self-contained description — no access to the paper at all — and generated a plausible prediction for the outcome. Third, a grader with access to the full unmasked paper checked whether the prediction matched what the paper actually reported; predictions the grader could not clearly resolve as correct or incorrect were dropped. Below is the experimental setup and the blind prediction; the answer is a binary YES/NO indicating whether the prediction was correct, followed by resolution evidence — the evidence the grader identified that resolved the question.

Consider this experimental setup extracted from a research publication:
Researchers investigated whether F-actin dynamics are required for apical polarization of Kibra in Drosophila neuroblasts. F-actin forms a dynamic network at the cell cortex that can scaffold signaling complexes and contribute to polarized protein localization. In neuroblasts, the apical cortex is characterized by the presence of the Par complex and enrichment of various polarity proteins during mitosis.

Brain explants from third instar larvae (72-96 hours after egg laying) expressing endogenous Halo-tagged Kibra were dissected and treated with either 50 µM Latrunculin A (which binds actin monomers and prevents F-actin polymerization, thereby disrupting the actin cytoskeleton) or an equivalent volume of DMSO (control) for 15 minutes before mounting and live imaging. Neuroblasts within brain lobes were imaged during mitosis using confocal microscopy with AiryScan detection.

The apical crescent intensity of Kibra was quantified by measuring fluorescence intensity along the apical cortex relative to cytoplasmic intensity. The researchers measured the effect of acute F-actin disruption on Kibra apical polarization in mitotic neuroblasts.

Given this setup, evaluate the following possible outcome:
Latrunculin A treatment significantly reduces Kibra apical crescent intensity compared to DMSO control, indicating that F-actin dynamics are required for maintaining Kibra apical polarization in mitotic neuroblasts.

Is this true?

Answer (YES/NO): YES